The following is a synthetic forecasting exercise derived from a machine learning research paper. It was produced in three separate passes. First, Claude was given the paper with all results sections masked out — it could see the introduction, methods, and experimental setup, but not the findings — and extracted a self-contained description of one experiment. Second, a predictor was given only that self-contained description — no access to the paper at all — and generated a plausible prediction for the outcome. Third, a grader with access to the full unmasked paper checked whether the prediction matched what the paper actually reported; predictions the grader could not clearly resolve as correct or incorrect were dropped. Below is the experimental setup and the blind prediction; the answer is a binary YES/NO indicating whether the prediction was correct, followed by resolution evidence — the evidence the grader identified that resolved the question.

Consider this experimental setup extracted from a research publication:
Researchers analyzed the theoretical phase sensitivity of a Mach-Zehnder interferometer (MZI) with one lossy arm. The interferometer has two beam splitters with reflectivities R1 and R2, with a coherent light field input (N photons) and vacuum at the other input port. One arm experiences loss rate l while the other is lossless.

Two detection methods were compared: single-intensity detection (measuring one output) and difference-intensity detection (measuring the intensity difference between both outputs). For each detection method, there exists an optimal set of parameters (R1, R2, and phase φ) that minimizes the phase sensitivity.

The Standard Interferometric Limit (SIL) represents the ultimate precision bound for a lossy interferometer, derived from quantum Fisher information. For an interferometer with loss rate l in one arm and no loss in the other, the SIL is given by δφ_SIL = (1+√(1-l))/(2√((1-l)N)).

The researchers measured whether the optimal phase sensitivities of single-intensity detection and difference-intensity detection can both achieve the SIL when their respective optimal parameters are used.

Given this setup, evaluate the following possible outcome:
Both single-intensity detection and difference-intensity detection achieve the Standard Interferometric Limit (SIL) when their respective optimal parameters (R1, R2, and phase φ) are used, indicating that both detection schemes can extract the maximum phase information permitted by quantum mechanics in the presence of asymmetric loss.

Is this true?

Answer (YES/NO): YES